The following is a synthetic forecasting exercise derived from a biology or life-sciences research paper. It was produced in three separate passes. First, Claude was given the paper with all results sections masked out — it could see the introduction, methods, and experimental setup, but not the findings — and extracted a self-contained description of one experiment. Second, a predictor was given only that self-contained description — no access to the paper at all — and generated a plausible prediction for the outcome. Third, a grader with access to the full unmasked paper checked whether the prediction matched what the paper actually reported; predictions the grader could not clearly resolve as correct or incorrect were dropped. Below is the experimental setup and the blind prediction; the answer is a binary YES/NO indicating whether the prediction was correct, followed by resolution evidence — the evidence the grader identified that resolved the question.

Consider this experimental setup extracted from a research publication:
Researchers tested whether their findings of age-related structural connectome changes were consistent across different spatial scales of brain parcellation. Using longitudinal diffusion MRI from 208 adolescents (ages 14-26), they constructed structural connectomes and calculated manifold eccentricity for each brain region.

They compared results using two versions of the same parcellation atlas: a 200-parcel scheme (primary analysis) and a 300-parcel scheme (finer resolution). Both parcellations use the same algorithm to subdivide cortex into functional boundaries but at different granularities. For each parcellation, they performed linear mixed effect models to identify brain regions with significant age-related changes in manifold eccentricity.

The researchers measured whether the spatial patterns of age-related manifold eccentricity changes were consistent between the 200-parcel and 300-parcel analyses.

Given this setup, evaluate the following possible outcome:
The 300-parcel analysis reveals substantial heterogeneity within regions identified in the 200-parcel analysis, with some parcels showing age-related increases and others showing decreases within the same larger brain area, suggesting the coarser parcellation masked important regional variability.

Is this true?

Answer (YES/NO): NO